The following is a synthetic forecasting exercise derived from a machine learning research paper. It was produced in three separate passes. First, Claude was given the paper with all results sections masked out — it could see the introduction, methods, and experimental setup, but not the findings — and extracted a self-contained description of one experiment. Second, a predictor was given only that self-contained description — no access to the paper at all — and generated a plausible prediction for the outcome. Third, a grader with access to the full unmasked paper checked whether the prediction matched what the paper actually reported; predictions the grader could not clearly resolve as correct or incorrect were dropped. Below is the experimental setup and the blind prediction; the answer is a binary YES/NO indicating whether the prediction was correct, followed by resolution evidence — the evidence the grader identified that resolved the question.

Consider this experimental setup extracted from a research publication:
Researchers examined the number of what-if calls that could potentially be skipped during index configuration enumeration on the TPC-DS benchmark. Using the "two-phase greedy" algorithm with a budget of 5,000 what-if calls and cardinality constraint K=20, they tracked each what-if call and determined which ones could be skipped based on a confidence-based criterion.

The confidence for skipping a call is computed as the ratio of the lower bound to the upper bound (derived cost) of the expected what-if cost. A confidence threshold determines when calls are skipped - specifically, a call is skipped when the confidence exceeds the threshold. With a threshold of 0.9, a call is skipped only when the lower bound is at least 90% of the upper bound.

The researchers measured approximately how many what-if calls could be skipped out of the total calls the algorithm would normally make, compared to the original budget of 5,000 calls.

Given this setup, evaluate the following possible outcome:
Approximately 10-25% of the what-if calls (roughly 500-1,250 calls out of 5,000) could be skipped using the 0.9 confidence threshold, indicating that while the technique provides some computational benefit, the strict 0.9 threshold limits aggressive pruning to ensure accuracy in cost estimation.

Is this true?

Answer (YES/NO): NO